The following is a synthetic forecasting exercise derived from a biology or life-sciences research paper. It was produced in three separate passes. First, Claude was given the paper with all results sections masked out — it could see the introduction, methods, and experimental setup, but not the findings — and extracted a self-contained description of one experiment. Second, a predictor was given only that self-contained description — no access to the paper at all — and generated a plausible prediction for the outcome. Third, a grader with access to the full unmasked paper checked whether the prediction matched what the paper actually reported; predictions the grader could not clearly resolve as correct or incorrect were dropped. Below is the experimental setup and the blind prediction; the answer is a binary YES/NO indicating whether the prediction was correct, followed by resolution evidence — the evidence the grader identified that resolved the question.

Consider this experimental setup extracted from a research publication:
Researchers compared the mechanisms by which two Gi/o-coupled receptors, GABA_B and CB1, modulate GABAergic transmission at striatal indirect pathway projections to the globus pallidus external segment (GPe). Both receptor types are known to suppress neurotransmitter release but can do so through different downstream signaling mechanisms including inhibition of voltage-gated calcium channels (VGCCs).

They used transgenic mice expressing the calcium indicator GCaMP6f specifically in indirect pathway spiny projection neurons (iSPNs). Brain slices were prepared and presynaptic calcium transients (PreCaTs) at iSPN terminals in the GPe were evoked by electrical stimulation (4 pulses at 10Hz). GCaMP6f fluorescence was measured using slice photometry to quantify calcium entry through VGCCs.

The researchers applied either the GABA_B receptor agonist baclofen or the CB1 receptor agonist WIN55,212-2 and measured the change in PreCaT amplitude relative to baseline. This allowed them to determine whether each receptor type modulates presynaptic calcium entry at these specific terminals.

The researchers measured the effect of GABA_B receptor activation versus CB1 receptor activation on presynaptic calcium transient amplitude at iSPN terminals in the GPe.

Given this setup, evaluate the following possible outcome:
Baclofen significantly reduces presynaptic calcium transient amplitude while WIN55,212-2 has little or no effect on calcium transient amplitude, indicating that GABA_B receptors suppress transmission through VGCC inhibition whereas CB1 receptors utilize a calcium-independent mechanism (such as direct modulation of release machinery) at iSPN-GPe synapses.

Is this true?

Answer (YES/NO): YES